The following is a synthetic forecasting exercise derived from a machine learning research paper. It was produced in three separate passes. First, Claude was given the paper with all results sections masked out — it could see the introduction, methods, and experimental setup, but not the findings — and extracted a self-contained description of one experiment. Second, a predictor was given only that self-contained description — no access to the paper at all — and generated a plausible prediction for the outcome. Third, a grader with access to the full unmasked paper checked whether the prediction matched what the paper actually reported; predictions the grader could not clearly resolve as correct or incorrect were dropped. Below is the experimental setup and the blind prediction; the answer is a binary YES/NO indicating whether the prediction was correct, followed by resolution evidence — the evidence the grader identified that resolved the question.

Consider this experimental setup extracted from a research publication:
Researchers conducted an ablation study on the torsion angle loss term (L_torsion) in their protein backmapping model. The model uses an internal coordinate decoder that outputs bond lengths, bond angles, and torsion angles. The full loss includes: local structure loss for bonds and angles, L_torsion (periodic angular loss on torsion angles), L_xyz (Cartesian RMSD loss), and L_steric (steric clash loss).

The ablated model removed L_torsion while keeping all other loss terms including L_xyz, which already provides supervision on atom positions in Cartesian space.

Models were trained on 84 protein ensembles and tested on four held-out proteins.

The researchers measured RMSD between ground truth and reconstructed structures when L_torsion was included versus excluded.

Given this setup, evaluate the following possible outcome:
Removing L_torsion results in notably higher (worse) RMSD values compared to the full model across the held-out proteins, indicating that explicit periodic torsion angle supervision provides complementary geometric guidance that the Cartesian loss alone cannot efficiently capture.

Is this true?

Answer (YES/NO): NO